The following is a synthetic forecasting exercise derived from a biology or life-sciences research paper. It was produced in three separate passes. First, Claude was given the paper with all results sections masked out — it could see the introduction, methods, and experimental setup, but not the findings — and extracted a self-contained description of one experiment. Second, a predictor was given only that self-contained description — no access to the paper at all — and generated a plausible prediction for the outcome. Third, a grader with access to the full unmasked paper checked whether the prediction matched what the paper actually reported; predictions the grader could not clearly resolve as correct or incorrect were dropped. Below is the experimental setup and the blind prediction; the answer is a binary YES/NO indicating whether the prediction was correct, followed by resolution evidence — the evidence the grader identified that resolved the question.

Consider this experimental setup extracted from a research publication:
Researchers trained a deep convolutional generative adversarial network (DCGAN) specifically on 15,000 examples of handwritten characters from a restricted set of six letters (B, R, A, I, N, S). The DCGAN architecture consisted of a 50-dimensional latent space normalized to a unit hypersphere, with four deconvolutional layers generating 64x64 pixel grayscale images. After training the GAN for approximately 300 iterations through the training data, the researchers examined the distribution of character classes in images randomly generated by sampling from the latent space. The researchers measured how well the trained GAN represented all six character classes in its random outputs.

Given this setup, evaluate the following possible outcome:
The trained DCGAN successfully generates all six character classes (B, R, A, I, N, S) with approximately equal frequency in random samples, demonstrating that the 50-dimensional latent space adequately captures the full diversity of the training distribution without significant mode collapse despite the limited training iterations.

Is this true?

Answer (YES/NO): NO